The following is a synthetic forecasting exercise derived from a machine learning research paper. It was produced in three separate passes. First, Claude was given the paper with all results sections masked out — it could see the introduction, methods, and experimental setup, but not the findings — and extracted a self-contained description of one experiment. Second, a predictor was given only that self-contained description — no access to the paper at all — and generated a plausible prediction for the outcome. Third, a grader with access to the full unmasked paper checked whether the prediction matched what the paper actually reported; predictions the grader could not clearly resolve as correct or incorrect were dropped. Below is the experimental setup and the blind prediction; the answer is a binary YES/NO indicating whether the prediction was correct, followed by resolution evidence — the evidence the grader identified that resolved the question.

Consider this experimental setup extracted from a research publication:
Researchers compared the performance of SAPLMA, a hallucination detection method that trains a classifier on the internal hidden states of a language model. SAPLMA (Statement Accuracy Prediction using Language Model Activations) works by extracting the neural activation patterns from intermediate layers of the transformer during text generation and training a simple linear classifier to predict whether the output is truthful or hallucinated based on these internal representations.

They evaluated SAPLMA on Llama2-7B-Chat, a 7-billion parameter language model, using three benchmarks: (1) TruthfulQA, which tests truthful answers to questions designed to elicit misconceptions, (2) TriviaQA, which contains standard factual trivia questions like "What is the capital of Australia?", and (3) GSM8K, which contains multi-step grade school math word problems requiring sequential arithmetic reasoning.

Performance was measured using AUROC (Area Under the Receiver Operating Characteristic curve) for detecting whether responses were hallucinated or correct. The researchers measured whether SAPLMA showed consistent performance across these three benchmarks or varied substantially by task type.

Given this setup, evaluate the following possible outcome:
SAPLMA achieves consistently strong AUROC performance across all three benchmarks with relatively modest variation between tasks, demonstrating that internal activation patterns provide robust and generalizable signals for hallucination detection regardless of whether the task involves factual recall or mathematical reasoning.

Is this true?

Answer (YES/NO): NO